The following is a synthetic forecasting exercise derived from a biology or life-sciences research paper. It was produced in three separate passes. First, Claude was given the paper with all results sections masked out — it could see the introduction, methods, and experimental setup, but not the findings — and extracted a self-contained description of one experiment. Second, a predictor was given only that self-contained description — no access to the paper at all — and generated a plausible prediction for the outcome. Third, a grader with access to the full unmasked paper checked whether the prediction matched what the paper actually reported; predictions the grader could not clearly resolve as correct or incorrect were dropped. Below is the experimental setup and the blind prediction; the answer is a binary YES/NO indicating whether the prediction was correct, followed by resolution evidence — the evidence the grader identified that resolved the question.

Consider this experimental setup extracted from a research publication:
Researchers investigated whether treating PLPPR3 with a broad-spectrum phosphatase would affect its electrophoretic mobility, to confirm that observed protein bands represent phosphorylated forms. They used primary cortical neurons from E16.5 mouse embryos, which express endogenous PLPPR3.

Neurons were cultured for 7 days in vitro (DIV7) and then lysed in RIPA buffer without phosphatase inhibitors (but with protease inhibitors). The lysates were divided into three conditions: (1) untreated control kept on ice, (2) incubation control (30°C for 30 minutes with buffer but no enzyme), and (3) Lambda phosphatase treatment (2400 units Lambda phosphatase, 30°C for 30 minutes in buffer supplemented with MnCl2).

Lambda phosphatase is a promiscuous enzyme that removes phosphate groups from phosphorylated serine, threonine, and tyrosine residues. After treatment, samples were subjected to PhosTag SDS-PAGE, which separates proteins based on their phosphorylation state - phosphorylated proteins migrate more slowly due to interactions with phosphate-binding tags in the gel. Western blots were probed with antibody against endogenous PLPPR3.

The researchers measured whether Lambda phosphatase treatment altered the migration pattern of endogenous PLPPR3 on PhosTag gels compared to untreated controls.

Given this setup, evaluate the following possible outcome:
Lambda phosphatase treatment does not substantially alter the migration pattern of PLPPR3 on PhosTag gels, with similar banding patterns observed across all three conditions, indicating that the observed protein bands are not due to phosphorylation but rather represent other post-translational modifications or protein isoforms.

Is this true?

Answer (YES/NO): NO